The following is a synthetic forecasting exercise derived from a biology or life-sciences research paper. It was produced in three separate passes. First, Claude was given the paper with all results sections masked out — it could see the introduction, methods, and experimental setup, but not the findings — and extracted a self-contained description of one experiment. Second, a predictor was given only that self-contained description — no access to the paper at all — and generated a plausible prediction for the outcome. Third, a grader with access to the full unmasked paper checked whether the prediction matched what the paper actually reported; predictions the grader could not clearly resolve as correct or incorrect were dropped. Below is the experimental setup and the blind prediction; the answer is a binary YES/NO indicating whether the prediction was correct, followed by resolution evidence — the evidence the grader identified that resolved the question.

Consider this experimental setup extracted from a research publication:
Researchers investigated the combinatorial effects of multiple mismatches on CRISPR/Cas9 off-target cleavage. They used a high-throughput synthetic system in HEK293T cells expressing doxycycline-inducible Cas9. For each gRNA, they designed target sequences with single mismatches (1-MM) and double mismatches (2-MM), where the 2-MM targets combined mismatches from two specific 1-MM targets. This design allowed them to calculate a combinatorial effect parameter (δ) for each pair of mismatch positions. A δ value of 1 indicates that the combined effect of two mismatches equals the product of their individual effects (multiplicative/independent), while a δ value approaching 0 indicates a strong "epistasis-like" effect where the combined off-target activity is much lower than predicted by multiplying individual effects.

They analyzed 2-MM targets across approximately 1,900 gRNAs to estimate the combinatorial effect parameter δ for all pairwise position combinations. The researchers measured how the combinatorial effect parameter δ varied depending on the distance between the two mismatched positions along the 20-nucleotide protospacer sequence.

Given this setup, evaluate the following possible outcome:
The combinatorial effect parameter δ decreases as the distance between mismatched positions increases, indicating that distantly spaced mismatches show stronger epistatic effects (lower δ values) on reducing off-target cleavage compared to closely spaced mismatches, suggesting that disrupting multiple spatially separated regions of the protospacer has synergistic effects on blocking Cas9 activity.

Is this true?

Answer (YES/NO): NO